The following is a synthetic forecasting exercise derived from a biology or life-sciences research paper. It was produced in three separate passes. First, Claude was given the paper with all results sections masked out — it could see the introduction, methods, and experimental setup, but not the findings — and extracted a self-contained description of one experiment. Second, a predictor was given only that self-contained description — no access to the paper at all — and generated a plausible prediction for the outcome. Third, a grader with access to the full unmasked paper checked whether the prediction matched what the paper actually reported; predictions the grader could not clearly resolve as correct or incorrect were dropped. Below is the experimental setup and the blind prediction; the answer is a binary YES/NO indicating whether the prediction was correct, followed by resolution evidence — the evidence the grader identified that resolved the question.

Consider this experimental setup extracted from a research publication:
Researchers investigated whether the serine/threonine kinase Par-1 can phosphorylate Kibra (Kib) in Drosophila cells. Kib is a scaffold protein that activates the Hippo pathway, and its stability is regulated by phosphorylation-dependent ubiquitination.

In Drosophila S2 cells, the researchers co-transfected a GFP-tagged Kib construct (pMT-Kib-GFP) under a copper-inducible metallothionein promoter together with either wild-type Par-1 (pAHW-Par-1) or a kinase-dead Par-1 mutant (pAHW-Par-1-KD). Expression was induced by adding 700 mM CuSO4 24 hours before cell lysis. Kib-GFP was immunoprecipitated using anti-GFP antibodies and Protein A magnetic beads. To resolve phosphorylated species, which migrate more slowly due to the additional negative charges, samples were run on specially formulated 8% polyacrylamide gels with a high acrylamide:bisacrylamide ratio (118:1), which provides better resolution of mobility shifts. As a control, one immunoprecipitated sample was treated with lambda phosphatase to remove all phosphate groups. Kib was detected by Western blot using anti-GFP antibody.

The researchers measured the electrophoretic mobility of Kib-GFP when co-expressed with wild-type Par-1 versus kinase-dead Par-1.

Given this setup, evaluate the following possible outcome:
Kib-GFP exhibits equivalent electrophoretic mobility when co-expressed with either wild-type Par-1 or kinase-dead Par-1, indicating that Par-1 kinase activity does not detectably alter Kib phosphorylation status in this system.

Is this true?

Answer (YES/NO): NO